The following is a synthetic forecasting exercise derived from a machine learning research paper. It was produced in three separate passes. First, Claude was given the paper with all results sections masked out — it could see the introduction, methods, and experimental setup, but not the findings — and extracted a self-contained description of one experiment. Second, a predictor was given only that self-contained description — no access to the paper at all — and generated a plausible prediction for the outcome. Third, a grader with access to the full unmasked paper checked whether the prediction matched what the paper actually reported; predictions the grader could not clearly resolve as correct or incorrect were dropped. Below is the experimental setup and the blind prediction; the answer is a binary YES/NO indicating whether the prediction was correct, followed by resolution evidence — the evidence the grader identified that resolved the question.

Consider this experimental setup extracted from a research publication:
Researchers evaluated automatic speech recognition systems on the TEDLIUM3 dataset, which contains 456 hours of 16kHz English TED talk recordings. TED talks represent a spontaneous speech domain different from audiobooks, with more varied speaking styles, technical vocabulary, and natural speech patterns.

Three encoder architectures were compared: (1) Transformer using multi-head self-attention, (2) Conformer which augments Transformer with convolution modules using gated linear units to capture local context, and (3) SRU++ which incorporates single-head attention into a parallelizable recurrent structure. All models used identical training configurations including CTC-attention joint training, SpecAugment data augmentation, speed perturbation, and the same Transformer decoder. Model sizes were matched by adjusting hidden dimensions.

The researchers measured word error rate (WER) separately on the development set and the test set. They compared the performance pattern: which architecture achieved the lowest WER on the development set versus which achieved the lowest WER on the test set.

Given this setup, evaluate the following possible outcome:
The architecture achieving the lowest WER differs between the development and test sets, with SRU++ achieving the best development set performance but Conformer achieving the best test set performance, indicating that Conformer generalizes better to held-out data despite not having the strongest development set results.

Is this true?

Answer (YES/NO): YES